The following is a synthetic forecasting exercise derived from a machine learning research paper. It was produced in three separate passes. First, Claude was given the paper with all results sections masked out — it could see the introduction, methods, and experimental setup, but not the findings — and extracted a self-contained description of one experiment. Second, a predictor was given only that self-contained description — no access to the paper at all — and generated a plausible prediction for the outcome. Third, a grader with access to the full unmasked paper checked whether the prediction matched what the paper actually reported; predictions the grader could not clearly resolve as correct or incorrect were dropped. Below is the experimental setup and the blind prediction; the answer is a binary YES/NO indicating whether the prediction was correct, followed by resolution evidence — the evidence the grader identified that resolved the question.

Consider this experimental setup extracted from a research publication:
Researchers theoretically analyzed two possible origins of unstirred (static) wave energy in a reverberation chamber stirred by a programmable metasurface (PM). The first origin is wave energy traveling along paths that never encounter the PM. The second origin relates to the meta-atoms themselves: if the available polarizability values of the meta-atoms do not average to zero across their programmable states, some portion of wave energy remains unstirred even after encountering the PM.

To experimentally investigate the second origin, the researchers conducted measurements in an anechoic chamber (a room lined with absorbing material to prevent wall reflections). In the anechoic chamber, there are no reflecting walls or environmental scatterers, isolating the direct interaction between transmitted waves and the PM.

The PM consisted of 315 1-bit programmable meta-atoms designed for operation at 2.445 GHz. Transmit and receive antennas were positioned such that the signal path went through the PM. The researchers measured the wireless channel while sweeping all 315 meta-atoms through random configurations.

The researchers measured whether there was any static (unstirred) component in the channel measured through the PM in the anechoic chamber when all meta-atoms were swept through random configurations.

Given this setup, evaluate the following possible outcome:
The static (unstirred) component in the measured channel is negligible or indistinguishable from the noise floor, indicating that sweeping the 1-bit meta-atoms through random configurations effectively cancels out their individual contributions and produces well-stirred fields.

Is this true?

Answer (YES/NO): NO